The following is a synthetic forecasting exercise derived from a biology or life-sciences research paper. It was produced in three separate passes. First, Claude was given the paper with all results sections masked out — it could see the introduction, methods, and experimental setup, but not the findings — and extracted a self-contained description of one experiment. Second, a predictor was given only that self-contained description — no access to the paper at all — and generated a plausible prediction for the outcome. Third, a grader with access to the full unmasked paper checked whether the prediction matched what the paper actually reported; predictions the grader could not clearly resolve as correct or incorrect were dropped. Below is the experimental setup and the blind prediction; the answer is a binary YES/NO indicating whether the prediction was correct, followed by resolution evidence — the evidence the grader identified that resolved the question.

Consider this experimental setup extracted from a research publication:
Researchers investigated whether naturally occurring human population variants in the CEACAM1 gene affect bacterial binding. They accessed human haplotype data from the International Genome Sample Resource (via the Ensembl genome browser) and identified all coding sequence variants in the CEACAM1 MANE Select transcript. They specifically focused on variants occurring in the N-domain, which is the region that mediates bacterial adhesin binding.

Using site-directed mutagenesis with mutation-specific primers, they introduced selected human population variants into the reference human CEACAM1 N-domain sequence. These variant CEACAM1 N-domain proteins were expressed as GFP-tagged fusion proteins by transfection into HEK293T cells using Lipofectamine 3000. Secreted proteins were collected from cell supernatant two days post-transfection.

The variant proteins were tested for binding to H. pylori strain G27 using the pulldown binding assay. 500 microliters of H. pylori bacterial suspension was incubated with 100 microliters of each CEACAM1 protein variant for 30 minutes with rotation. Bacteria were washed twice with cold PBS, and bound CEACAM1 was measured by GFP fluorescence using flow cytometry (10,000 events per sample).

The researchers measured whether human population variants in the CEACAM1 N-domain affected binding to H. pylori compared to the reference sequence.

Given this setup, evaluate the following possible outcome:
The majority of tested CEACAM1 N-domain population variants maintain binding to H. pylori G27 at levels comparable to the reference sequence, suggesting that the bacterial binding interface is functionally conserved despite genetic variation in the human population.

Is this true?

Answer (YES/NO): YES